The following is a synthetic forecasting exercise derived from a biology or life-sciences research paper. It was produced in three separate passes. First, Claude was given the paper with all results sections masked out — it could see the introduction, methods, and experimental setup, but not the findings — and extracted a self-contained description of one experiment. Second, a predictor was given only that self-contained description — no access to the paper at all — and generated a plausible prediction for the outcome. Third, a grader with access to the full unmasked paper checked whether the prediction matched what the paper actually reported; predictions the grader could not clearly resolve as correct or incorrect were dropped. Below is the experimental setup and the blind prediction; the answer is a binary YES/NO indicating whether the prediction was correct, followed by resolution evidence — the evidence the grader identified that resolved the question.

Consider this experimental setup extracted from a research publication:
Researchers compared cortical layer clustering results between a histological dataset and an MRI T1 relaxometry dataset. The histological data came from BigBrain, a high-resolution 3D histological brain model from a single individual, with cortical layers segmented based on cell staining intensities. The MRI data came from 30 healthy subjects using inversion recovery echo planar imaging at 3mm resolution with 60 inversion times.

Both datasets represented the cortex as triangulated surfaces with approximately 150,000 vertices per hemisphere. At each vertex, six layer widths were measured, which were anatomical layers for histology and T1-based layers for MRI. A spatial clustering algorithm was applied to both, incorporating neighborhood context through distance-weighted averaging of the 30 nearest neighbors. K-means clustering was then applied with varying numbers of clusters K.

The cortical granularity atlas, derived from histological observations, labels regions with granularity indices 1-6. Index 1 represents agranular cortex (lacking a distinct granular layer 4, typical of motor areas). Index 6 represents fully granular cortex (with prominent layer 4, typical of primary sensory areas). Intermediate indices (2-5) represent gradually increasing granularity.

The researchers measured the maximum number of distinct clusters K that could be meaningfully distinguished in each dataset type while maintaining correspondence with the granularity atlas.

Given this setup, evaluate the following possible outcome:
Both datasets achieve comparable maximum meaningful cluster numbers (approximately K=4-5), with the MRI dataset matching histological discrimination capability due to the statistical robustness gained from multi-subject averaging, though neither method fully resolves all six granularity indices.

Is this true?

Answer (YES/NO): NO